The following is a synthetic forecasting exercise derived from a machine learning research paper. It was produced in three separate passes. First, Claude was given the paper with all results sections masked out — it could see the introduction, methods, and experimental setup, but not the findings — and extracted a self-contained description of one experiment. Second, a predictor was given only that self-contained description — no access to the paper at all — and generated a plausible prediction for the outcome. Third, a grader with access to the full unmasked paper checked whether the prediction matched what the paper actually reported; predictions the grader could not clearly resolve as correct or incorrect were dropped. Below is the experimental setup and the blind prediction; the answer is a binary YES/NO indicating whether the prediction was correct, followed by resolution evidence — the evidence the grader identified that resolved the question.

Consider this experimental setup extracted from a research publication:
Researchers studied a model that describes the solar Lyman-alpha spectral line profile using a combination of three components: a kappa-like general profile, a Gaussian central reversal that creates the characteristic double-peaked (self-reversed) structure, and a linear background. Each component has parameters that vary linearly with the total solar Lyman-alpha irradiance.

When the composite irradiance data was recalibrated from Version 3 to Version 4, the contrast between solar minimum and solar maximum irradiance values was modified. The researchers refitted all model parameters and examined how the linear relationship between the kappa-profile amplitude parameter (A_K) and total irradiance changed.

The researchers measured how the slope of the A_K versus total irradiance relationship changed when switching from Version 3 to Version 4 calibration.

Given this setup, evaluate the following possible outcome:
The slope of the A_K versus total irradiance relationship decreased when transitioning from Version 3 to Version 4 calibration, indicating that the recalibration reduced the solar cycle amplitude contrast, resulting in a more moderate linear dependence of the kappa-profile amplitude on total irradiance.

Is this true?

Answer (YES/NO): YES